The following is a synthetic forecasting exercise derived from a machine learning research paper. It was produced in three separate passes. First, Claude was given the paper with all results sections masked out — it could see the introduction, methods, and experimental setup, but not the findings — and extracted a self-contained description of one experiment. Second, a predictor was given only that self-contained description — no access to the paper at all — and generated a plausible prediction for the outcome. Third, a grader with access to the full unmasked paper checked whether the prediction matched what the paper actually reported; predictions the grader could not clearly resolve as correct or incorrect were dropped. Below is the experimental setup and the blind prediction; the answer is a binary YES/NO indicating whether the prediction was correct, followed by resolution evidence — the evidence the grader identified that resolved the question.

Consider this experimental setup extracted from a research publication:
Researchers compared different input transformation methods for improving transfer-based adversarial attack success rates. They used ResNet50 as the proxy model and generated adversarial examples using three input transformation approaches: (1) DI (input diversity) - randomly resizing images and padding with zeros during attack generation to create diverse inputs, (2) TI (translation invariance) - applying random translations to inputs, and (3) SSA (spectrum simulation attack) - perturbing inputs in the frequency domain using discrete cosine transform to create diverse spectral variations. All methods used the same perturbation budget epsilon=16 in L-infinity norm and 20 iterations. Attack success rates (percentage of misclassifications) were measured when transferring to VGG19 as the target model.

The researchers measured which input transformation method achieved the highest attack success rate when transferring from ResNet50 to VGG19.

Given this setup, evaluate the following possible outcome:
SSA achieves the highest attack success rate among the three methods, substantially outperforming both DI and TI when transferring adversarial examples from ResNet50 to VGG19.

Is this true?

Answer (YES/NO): YES